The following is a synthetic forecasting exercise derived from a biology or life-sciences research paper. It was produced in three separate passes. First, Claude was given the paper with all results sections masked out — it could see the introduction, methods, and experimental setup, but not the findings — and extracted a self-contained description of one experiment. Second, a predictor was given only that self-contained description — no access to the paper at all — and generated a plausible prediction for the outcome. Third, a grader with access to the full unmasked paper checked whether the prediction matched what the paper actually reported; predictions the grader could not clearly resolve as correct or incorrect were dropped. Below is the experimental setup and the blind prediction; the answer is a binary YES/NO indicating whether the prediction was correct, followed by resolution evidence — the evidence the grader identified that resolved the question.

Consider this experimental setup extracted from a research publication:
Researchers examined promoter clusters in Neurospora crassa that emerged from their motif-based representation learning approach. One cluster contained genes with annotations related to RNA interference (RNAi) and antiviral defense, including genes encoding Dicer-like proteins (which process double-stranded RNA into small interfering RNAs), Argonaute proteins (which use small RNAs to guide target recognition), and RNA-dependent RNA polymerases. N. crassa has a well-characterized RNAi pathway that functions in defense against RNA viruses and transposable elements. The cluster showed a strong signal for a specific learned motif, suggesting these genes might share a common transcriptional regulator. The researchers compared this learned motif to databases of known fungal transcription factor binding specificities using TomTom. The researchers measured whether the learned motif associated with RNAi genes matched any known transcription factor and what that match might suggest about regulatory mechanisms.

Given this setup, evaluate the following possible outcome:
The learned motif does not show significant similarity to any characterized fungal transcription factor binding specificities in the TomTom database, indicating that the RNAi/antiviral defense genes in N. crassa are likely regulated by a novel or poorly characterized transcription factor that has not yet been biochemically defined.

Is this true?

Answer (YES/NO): YES